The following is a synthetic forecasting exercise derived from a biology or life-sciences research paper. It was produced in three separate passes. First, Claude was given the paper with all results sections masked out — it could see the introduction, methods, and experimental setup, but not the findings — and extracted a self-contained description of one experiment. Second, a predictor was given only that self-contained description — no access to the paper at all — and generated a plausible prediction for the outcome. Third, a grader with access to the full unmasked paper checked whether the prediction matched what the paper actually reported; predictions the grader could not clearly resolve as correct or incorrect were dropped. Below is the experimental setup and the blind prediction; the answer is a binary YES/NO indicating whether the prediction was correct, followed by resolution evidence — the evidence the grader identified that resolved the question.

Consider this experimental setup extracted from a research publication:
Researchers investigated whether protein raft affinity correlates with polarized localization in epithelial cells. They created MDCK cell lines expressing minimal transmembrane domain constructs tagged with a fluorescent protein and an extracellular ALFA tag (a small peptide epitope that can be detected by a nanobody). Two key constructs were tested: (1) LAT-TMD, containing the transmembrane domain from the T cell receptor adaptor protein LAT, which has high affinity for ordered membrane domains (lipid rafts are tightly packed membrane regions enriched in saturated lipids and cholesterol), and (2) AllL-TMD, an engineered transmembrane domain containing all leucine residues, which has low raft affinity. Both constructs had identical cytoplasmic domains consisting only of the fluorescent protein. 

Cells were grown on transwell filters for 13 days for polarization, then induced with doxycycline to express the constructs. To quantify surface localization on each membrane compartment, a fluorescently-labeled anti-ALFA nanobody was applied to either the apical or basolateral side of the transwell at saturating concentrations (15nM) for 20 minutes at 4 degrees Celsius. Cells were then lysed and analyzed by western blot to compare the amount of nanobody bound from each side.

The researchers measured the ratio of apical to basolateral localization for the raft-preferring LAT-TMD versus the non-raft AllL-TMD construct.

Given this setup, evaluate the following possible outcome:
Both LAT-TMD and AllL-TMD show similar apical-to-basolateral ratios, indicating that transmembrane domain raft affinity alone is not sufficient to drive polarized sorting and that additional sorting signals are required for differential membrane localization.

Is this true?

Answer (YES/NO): NO